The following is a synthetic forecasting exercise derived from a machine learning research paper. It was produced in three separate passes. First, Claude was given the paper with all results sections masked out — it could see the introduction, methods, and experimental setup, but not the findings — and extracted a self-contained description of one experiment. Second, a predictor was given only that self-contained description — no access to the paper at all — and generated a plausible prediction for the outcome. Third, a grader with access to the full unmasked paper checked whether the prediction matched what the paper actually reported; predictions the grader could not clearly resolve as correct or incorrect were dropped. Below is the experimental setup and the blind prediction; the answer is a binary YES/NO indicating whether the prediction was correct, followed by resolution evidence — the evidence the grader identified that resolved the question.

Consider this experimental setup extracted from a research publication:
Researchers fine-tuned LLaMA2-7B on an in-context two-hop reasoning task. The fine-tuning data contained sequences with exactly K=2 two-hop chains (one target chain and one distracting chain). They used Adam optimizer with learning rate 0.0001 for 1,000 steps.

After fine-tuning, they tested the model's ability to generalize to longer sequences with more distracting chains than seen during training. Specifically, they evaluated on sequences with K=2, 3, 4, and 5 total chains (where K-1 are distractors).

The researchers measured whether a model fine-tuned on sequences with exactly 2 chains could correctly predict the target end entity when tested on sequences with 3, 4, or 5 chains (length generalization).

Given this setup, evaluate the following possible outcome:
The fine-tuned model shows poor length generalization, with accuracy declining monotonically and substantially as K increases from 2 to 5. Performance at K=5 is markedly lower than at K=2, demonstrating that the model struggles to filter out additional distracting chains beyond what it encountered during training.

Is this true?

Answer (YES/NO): NO